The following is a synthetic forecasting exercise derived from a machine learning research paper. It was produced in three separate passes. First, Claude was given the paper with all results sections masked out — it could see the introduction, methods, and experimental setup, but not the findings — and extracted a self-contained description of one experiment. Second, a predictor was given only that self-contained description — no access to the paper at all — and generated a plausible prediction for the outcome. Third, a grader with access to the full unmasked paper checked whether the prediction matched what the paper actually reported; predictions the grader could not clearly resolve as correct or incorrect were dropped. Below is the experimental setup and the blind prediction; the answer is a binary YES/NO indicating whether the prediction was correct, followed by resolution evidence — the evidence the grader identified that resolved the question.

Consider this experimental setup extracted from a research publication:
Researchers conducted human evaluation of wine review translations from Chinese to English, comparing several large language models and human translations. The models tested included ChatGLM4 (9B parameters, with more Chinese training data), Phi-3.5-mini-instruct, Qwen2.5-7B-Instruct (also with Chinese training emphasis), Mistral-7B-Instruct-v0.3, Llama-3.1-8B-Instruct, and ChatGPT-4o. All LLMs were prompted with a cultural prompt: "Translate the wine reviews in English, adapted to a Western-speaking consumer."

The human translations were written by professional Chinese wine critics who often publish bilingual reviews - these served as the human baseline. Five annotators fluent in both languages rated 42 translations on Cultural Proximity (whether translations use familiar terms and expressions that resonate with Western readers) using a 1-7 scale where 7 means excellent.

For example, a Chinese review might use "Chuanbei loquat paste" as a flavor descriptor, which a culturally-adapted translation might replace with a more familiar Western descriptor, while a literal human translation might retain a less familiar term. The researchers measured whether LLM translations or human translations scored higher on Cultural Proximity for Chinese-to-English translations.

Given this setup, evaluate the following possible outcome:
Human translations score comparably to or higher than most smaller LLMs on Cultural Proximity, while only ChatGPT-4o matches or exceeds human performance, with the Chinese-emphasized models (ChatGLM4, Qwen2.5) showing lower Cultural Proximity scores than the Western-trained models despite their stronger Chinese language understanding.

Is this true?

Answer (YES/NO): NO